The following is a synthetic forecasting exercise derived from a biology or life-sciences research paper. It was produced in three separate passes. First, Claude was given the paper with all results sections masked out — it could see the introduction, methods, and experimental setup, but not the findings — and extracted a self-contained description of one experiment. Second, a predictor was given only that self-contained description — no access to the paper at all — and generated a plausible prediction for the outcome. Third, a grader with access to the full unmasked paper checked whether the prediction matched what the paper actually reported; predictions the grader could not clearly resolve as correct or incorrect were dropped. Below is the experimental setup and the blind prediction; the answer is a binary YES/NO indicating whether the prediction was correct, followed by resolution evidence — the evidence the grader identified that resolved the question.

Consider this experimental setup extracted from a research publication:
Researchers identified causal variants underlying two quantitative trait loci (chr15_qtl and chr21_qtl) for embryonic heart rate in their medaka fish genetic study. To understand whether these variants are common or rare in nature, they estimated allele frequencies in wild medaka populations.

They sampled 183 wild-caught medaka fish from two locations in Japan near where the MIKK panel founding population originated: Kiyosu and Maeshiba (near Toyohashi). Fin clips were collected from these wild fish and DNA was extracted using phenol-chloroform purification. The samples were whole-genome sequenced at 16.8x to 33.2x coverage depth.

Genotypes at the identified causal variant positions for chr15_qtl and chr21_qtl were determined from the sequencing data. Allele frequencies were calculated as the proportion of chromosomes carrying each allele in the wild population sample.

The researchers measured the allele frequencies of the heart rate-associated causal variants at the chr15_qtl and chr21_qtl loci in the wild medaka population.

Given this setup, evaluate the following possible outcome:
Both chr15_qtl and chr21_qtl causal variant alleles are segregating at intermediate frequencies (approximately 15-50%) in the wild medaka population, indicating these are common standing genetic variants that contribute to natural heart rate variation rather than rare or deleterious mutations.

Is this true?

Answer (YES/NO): NO